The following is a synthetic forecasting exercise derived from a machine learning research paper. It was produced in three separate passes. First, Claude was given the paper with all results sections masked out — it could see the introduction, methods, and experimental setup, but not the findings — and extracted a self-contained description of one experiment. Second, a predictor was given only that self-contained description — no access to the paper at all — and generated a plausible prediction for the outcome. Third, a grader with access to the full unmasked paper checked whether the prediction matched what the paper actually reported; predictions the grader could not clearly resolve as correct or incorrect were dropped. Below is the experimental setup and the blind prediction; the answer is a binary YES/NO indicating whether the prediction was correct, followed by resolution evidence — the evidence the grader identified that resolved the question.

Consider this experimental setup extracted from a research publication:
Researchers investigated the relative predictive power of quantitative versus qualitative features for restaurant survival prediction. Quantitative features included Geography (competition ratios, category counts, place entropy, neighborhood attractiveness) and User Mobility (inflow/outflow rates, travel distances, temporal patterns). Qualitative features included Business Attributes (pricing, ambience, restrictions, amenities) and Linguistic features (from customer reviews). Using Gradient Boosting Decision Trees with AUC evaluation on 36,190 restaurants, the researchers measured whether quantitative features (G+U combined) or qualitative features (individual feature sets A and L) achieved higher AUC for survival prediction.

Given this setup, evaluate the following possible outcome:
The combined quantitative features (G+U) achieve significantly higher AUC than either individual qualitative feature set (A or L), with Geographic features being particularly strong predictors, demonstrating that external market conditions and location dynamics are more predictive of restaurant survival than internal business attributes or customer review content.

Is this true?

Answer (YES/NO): NO